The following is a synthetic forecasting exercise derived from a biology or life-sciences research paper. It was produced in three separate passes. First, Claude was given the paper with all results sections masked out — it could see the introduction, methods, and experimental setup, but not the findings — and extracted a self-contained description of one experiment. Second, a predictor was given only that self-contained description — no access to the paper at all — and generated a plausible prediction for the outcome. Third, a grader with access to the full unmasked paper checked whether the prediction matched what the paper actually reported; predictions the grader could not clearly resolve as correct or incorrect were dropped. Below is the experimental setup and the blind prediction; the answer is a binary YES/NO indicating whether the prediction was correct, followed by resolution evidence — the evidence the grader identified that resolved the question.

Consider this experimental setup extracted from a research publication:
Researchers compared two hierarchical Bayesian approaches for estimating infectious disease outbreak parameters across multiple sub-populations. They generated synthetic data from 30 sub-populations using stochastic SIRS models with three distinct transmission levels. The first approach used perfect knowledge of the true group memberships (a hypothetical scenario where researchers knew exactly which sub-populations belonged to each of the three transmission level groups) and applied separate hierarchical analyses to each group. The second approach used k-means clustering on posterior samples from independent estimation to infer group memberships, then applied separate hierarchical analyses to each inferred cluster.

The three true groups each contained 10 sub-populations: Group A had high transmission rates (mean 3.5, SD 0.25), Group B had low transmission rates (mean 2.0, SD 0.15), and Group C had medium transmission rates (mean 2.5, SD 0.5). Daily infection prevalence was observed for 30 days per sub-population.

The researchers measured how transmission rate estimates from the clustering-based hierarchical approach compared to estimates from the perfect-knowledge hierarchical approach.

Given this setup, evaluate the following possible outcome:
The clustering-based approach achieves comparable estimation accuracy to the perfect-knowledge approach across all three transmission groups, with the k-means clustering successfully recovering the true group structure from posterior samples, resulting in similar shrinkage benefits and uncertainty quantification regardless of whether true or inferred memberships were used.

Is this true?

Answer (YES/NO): NO